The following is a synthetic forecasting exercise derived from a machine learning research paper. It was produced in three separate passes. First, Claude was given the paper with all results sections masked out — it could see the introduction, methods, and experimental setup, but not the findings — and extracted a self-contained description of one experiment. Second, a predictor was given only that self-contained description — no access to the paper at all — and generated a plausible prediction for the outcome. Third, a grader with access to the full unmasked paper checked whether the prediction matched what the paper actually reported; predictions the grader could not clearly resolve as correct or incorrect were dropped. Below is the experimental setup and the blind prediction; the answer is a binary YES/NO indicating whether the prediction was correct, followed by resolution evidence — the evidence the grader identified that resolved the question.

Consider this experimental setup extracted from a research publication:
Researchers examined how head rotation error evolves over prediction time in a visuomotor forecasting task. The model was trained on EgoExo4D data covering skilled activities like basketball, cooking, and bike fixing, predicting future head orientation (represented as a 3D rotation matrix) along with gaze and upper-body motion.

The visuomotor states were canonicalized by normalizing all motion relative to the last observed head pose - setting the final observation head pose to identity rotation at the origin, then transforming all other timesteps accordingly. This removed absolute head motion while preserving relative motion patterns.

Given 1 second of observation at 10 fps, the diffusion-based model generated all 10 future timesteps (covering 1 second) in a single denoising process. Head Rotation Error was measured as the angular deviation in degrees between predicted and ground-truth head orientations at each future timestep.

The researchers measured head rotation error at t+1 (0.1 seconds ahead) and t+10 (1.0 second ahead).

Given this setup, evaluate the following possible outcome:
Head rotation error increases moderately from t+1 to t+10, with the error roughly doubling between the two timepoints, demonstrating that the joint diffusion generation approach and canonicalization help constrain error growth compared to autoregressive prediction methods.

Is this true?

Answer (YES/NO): NO